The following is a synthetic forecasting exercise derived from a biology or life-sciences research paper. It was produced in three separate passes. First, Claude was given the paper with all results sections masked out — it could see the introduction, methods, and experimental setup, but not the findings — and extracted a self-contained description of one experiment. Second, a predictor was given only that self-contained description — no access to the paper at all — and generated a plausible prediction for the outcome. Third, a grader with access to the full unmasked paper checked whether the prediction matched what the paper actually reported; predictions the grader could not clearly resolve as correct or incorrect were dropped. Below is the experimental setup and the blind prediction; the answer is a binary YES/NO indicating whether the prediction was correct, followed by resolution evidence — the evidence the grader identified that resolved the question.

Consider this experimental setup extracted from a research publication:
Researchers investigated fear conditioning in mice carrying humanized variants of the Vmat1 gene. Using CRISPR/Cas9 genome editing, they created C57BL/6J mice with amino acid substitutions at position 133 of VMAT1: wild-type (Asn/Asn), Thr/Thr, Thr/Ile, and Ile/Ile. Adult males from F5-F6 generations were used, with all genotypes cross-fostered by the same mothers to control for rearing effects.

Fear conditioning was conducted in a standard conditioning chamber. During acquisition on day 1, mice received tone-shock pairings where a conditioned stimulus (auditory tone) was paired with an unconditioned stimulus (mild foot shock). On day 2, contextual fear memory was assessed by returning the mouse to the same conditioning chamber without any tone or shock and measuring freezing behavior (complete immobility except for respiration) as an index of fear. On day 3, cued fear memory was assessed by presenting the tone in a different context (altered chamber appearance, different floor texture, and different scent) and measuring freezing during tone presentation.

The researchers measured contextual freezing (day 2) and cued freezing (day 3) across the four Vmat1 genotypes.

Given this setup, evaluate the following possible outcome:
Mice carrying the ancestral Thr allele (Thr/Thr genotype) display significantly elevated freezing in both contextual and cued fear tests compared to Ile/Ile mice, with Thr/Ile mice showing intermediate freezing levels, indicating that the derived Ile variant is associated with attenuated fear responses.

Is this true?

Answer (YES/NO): NO